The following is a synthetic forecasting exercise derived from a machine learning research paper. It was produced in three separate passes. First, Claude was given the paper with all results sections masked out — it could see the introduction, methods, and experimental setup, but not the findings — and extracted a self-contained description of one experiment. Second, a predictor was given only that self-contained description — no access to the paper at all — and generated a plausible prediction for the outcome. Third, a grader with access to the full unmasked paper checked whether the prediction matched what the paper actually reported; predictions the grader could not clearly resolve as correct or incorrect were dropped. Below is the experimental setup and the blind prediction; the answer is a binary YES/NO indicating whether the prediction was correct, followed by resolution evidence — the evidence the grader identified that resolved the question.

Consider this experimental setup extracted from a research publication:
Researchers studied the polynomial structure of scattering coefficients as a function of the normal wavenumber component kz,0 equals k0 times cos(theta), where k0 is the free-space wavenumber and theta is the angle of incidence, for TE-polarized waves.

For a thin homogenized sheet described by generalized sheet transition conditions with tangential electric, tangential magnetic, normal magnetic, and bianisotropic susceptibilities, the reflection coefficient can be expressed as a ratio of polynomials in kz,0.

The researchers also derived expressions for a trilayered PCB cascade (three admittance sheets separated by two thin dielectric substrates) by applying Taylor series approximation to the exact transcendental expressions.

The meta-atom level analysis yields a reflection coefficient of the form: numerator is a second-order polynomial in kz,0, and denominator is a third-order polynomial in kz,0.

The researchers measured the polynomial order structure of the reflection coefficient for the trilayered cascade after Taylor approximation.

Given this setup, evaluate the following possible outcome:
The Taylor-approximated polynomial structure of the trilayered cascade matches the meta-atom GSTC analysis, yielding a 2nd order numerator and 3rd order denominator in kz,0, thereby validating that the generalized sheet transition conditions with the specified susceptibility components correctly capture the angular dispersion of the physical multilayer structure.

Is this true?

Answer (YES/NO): YES